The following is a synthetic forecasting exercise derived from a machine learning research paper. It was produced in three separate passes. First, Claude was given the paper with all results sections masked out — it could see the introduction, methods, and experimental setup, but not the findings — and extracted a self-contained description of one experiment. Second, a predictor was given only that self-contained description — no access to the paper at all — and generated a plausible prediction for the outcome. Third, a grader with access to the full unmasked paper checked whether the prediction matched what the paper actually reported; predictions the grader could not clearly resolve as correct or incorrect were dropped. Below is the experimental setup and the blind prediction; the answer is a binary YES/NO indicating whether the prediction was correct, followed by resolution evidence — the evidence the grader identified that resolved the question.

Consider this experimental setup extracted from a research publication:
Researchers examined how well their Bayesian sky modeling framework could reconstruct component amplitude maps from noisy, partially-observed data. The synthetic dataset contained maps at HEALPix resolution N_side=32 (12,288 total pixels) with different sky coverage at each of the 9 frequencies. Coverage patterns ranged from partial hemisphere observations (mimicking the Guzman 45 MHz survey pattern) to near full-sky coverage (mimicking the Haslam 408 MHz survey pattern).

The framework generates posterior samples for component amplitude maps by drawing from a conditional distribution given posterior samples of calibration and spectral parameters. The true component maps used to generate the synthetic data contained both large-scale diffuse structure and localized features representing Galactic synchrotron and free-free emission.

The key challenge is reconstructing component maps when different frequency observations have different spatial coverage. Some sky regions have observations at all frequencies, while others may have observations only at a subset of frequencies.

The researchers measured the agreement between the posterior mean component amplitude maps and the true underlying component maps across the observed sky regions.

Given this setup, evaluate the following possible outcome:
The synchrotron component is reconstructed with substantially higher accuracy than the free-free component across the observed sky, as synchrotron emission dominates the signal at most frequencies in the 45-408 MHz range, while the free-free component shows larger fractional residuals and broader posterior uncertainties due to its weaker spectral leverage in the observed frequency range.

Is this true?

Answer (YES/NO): NO